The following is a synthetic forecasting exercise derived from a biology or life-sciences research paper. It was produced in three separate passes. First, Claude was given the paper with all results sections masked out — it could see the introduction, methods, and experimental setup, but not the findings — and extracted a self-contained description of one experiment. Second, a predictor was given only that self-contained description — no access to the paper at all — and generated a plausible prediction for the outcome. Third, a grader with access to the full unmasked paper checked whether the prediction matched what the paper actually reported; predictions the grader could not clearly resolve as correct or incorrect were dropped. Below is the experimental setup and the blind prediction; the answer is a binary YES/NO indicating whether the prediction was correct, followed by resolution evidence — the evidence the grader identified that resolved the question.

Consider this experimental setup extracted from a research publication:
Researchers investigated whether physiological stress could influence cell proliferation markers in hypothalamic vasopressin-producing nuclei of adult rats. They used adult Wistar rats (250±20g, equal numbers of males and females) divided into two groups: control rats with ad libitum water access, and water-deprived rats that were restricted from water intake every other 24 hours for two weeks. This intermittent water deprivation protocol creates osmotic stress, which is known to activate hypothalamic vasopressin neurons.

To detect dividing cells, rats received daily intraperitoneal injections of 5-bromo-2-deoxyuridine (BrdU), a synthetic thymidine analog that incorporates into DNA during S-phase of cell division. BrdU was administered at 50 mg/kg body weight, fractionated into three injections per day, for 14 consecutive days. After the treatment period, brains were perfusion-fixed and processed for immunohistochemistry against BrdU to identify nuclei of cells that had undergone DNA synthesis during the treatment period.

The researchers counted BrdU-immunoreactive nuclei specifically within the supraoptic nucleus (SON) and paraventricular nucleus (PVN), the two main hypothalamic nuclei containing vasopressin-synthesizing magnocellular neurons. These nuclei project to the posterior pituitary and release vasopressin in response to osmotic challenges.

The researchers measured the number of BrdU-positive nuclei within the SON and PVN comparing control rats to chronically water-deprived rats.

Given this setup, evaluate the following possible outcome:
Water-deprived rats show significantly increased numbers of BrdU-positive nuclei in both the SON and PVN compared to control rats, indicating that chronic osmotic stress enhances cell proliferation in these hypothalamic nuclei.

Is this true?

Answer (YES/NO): YES